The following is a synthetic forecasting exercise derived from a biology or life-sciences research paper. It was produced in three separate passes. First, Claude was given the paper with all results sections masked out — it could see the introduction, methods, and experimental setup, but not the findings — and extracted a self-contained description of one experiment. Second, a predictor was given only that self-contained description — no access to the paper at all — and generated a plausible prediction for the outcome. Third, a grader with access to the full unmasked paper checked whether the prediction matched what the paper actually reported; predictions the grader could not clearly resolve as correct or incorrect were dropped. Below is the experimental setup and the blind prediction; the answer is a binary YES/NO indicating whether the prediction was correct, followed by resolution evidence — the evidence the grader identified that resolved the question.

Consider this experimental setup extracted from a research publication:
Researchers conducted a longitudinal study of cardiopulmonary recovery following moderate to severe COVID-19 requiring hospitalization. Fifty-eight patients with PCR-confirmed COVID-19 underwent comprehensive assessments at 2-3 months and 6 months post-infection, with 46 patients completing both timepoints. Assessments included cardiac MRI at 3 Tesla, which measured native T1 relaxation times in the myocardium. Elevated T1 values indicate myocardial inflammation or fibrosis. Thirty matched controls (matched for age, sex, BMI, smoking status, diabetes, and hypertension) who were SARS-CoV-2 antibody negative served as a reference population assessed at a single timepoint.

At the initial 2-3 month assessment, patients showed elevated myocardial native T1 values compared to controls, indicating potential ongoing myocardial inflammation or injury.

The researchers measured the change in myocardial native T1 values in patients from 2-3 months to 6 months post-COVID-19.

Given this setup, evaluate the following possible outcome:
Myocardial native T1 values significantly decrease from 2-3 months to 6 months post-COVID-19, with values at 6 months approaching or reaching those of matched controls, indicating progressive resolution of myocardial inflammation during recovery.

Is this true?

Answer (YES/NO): YES